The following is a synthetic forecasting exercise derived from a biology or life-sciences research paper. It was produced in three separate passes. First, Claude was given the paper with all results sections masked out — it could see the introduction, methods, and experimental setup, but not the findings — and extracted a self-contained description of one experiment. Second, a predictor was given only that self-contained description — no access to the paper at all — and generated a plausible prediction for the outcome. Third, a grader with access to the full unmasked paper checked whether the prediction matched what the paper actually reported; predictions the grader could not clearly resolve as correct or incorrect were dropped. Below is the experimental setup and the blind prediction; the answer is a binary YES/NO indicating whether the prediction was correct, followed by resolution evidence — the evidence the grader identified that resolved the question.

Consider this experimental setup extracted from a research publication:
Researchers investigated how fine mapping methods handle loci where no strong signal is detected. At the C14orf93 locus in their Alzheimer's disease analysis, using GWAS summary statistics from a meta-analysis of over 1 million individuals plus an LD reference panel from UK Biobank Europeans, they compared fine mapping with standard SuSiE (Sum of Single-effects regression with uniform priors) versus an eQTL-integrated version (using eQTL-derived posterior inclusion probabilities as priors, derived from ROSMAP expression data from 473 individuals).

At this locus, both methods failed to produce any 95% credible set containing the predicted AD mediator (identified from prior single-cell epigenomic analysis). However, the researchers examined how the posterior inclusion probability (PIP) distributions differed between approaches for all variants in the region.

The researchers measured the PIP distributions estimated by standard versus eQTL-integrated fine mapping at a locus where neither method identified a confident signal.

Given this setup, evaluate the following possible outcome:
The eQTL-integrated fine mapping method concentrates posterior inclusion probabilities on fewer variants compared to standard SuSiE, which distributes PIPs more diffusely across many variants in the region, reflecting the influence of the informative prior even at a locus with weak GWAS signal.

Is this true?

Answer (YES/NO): YES